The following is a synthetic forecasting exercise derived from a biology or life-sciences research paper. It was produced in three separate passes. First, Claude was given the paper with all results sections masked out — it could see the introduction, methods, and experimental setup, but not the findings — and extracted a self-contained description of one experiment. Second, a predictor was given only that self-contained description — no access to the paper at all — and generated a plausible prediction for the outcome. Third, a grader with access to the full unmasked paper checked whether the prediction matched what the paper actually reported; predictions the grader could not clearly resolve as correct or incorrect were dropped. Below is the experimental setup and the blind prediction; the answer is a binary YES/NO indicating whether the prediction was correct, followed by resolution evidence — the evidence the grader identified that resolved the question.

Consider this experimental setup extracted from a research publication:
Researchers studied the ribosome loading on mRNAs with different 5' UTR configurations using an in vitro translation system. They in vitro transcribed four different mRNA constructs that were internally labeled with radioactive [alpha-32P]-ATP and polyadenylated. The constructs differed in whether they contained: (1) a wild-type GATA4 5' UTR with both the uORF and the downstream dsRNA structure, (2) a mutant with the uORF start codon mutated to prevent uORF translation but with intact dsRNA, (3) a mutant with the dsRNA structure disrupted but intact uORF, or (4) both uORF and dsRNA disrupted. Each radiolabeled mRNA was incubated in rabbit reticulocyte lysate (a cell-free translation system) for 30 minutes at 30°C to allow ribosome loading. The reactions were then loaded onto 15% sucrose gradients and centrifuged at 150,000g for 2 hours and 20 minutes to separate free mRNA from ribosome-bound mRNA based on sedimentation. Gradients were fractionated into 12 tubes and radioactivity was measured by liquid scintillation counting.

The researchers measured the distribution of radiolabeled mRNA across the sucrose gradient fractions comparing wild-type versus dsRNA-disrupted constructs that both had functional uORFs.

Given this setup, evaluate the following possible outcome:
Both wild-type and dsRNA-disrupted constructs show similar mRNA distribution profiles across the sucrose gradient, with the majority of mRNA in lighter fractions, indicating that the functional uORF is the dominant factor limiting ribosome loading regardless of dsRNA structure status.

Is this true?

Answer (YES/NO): NO